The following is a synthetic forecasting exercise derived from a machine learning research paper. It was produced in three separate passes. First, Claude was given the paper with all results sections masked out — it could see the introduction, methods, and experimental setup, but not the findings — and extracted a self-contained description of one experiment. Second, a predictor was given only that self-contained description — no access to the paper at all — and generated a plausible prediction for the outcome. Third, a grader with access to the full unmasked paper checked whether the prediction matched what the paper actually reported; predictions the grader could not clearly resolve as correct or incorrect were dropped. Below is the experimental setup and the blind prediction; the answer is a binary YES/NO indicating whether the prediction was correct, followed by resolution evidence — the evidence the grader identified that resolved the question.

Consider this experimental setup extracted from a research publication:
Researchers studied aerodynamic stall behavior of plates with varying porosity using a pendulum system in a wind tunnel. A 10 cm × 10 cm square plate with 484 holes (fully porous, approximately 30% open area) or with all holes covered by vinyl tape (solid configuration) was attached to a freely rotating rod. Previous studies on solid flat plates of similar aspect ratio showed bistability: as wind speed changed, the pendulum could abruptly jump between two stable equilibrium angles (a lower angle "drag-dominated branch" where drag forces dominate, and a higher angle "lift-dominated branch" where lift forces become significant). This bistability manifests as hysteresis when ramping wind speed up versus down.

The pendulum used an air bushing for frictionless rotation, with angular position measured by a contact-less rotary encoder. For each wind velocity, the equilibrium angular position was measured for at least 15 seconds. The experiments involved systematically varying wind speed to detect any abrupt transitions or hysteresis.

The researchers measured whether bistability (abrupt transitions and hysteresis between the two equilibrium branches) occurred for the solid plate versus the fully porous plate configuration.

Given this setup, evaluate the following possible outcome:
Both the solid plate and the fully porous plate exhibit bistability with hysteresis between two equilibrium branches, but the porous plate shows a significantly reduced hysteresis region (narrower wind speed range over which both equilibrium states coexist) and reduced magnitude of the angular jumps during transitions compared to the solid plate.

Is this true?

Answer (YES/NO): NO